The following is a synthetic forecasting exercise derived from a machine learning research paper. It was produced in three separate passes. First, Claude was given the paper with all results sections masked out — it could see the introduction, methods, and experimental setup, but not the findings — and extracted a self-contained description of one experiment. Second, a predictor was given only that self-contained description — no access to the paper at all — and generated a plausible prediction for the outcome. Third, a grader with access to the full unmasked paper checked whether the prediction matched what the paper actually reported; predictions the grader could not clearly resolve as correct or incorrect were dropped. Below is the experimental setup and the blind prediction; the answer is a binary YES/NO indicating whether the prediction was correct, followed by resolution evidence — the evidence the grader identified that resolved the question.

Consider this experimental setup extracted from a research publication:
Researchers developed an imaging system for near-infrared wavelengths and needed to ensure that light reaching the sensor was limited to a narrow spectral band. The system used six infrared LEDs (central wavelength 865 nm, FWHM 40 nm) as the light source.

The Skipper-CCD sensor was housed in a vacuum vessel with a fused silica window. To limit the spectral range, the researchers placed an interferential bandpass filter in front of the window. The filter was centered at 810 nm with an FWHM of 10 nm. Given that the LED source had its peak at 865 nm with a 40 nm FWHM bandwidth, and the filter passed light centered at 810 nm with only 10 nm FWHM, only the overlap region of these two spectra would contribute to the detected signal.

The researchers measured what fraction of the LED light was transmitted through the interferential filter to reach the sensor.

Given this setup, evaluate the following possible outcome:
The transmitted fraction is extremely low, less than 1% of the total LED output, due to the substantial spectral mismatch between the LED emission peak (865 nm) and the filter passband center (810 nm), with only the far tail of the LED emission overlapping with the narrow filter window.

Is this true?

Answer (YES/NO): NO